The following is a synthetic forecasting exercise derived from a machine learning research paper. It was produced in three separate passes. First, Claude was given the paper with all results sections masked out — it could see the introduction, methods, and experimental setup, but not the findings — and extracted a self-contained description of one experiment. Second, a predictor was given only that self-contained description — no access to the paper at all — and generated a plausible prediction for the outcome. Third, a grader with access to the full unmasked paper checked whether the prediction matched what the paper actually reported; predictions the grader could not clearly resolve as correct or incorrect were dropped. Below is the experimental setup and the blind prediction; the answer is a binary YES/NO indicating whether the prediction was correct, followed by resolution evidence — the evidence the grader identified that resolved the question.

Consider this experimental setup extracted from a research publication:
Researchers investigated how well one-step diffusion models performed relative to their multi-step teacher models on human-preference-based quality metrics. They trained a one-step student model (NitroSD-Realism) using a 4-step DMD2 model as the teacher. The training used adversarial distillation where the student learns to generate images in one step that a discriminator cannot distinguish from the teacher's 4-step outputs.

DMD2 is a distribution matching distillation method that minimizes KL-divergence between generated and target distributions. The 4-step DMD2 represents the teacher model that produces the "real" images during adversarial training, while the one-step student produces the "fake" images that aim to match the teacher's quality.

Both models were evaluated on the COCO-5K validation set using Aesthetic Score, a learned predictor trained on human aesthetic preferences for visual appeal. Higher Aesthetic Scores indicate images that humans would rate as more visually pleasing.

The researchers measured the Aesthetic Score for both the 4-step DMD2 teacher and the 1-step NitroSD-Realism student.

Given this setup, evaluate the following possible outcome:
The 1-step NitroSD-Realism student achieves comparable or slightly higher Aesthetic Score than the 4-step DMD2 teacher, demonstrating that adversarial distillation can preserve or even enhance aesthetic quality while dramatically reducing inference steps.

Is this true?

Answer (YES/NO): YES